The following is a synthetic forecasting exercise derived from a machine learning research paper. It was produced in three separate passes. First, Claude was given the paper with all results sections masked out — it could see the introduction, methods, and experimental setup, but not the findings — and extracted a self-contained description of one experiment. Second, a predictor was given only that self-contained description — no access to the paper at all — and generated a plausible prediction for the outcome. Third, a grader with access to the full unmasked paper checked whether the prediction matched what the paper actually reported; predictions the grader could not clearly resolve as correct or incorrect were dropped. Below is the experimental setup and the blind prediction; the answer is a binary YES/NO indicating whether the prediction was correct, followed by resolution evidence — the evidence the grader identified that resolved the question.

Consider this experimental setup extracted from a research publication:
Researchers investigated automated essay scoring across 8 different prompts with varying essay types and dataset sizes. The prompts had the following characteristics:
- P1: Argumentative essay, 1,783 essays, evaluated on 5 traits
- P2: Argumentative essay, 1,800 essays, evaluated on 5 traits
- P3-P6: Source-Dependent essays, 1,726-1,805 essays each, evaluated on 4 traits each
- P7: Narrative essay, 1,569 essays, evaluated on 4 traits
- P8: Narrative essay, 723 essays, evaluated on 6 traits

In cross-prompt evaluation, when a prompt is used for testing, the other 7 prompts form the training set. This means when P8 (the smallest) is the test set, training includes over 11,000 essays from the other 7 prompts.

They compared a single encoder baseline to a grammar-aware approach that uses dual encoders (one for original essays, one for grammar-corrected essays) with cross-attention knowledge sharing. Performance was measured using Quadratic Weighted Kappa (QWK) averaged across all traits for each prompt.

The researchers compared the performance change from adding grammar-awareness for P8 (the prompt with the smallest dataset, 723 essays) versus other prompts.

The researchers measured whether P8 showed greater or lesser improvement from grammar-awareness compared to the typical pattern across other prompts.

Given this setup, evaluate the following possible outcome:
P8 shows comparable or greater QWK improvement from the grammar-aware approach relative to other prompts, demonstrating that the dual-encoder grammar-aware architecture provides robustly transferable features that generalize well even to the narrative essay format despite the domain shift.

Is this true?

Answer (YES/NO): NO